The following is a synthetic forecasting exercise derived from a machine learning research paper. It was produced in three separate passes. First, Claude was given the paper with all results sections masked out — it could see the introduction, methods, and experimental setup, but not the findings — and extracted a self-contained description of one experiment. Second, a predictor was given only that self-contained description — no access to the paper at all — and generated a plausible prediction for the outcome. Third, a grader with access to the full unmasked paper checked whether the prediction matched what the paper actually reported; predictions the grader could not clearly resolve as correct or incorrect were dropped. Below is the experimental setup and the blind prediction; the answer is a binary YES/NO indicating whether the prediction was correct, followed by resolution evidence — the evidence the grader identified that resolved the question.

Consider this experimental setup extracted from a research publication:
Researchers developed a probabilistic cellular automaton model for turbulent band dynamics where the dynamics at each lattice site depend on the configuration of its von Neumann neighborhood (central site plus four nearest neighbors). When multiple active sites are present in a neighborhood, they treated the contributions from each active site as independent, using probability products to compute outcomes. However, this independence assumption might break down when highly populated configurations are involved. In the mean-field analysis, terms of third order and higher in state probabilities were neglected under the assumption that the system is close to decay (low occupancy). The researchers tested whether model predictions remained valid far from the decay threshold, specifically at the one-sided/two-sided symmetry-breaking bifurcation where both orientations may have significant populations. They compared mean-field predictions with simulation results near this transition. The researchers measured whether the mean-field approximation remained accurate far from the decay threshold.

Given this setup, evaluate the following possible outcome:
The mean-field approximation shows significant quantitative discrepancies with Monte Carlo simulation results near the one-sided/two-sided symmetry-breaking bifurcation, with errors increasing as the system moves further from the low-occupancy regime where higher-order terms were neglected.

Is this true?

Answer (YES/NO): NO